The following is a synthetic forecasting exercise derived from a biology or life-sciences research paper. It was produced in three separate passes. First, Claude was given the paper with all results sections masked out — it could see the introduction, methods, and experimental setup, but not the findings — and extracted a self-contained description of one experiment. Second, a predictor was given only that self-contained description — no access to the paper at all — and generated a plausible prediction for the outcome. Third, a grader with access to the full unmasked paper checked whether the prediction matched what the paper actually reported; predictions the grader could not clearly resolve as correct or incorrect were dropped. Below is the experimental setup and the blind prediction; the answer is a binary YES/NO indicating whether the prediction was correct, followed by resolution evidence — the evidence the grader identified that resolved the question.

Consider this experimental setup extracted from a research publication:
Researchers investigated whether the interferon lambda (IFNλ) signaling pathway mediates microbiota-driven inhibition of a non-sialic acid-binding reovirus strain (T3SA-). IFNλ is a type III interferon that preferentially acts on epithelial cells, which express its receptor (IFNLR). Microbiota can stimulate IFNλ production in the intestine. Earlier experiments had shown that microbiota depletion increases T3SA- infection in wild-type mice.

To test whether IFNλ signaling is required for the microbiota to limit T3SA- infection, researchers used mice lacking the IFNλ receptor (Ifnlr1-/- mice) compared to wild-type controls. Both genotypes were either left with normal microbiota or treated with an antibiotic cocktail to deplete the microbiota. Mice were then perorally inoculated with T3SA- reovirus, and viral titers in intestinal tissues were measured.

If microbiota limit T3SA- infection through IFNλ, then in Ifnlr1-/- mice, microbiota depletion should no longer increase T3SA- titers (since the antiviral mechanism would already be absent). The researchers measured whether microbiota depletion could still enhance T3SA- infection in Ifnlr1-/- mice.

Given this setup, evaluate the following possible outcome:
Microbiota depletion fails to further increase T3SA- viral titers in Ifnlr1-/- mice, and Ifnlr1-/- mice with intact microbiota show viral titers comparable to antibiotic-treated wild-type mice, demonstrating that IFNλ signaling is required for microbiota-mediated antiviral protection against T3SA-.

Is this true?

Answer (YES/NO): YES